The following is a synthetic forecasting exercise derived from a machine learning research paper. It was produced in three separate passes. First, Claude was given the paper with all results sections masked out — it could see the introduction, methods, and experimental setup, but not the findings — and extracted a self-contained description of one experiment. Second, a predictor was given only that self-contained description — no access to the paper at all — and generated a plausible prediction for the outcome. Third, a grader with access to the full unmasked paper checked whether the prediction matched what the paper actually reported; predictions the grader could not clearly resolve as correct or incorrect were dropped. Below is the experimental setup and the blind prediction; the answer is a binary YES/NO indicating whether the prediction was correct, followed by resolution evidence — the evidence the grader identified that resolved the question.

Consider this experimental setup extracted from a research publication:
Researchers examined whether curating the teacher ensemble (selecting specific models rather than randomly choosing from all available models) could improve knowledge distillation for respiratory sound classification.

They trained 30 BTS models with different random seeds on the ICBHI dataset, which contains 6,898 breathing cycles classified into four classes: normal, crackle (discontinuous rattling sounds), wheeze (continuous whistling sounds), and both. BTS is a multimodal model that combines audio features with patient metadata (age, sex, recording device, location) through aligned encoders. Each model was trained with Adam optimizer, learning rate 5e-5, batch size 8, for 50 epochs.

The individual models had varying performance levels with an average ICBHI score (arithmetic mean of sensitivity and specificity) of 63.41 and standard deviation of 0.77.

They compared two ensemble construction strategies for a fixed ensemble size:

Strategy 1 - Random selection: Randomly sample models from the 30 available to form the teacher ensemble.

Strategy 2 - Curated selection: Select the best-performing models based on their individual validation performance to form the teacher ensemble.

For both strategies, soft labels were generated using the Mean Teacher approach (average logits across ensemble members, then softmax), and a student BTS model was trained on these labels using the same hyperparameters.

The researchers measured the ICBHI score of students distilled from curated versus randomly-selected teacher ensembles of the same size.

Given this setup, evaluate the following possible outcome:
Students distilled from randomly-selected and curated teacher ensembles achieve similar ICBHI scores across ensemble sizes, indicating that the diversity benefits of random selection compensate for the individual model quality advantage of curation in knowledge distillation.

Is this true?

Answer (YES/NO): NO